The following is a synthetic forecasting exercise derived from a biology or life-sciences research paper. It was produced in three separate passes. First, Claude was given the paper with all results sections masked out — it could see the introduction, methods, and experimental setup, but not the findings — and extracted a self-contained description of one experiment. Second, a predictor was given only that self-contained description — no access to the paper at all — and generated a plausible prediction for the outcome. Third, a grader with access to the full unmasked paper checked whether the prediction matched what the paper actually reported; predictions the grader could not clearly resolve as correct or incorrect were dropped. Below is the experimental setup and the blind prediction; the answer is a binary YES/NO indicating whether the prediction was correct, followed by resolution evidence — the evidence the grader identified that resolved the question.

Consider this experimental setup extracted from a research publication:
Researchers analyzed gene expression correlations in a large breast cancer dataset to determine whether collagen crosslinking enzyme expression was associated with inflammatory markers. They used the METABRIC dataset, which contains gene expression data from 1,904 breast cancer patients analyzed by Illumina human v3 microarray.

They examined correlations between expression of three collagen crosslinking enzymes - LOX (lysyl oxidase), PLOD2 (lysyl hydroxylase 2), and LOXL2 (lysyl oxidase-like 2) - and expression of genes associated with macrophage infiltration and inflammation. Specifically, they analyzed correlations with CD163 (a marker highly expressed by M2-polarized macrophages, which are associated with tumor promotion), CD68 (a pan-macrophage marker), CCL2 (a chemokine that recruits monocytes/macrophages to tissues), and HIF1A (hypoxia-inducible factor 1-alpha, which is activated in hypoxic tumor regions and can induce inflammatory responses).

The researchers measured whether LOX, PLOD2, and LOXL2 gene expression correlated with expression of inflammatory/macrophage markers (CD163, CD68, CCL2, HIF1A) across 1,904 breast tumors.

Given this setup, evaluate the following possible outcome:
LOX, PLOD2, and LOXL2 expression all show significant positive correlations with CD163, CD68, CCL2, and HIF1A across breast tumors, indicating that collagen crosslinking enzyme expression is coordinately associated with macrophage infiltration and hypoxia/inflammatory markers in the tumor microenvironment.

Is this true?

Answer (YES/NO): NO